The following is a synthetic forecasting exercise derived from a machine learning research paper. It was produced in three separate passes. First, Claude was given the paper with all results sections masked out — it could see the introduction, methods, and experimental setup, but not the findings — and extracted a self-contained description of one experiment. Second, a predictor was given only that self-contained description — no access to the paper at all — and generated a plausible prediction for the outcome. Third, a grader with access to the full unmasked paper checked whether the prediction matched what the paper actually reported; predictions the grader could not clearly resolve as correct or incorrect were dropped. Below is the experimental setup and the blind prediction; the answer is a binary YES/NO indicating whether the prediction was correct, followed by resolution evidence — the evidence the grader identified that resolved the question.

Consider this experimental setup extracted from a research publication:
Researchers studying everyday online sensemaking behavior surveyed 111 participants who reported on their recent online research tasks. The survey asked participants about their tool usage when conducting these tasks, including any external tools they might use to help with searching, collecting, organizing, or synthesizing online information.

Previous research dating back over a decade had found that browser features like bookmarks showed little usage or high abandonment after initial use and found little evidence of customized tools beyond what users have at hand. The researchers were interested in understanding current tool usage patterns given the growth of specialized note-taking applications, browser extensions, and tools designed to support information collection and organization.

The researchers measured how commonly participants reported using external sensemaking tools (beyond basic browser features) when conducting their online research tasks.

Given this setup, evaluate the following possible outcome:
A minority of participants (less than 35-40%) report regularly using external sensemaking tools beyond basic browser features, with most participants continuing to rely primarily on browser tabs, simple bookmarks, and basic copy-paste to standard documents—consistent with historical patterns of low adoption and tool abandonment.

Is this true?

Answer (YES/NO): NO